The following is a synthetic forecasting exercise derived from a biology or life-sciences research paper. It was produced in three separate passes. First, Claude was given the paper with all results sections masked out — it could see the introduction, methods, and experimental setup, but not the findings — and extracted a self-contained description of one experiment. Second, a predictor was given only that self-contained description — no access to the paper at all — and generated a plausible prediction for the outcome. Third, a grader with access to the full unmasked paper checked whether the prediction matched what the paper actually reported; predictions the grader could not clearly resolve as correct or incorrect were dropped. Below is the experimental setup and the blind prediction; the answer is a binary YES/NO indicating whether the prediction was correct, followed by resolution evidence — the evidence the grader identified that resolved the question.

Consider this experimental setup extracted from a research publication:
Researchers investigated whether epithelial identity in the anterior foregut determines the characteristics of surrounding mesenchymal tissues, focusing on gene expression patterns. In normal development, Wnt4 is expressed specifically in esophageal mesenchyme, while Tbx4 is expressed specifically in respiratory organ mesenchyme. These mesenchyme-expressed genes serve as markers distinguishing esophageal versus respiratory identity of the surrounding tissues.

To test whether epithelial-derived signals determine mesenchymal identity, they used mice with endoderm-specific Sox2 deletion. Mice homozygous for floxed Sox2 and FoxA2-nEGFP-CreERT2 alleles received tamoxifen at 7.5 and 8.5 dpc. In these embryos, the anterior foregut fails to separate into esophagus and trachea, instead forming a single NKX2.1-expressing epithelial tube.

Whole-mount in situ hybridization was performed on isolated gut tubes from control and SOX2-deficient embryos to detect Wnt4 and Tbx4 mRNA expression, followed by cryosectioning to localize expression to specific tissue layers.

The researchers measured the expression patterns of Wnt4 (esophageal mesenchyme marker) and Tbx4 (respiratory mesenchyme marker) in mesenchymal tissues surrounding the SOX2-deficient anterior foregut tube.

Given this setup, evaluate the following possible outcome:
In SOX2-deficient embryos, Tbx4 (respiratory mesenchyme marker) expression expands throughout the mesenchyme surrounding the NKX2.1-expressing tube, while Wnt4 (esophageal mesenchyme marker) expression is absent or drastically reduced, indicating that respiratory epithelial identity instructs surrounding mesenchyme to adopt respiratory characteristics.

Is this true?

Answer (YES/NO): YES